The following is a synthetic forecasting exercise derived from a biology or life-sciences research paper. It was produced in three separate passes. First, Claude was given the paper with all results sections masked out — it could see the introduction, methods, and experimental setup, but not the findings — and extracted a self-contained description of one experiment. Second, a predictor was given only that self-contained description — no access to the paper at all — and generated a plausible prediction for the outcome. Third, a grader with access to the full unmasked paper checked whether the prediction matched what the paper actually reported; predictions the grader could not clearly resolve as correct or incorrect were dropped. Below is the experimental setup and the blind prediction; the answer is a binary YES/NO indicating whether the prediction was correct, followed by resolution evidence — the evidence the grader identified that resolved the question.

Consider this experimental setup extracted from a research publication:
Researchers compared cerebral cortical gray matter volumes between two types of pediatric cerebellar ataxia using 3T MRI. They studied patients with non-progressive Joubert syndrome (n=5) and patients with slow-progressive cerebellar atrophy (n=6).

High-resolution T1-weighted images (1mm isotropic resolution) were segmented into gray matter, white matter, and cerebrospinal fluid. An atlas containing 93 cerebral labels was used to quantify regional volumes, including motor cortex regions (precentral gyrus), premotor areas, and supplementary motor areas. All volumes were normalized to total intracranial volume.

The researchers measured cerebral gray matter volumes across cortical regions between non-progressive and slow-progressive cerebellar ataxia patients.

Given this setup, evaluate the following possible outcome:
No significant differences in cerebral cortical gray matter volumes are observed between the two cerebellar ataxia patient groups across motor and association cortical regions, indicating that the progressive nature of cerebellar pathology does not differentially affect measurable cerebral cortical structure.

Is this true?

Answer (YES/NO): NO